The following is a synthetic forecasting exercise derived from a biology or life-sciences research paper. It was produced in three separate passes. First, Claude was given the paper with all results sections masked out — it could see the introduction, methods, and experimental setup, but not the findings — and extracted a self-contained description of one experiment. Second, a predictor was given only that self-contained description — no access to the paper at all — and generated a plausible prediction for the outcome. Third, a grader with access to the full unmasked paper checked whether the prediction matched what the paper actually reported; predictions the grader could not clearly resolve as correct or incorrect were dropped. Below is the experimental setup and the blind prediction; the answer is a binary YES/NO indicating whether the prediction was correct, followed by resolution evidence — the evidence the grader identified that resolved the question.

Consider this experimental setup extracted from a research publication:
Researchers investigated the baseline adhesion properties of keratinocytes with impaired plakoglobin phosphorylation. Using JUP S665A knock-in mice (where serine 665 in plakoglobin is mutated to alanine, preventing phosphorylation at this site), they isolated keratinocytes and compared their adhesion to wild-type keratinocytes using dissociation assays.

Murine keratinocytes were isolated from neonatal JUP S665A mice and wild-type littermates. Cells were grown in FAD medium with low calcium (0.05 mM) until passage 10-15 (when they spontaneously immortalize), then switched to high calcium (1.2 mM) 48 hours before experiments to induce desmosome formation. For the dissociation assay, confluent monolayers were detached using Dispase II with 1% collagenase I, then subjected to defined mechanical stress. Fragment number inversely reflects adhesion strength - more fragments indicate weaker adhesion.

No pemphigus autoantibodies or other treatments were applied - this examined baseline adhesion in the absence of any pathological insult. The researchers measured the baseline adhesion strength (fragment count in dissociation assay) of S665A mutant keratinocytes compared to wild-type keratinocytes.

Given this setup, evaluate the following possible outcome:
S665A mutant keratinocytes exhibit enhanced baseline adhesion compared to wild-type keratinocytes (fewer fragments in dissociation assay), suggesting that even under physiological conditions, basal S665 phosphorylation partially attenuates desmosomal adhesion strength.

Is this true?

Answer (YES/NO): NO